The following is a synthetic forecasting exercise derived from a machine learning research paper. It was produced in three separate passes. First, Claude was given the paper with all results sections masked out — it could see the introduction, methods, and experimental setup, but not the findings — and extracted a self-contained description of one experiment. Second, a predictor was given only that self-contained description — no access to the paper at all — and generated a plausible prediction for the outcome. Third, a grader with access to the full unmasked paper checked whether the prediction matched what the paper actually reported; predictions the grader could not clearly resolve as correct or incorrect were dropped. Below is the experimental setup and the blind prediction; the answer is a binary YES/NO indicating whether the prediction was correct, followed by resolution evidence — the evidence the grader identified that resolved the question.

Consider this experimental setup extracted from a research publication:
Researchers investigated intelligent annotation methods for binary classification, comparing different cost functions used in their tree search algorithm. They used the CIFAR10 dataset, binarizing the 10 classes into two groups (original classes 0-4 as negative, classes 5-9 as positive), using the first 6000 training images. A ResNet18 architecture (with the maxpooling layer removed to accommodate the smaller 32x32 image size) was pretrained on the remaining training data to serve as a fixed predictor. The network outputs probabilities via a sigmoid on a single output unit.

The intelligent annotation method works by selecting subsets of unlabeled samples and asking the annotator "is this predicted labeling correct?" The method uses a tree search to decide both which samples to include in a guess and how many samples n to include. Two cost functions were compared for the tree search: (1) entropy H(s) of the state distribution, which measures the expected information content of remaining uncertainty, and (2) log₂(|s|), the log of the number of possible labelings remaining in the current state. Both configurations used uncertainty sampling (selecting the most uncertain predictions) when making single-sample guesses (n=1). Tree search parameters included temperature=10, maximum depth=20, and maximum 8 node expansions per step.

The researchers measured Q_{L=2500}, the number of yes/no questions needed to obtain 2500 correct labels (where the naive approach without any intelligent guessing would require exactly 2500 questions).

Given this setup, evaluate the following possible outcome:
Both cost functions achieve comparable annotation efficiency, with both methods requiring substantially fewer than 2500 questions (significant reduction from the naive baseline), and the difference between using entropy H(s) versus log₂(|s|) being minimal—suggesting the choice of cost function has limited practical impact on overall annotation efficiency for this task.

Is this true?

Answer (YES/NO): NO